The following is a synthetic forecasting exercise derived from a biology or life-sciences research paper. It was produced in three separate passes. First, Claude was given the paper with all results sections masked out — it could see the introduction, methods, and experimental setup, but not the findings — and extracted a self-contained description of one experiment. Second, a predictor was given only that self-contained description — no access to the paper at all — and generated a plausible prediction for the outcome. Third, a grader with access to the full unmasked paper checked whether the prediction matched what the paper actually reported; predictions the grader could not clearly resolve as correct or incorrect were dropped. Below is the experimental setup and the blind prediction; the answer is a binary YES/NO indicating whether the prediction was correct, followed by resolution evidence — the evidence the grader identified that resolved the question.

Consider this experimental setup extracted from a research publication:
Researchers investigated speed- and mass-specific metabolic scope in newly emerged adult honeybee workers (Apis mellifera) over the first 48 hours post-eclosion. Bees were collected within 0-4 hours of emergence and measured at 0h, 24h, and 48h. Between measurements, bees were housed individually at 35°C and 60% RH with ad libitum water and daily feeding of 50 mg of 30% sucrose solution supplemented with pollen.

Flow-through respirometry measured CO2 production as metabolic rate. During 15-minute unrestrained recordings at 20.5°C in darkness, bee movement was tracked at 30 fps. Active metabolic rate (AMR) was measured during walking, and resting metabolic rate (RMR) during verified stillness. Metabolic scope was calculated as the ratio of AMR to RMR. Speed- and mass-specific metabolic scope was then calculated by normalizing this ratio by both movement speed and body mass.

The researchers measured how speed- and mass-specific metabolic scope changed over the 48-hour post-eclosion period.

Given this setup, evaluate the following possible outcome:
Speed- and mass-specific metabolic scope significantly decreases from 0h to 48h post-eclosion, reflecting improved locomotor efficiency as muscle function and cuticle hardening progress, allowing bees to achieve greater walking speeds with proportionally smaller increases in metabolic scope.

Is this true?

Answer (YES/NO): NO